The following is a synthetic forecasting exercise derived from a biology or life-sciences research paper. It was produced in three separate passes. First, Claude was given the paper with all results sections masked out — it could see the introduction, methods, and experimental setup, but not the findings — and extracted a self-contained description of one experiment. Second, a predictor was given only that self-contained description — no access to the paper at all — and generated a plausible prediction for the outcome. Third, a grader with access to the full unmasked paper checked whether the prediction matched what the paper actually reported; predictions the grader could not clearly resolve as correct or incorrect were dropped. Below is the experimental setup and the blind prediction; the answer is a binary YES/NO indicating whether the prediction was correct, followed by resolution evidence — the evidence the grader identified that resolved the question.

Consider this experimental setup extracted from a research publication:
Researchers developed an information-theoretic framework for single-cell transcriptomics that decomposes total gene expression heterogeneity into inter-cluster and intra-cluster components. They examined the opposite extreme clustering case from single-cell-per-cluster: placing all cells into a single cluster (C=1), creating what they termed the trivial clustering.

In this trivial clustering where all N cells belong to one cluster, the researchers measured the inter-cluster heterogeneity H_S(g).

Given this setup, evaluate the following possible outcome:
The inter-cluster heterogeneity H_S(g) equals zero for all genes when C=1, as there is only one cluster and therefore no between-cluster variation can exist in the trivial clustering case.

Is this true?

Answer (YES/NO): YES